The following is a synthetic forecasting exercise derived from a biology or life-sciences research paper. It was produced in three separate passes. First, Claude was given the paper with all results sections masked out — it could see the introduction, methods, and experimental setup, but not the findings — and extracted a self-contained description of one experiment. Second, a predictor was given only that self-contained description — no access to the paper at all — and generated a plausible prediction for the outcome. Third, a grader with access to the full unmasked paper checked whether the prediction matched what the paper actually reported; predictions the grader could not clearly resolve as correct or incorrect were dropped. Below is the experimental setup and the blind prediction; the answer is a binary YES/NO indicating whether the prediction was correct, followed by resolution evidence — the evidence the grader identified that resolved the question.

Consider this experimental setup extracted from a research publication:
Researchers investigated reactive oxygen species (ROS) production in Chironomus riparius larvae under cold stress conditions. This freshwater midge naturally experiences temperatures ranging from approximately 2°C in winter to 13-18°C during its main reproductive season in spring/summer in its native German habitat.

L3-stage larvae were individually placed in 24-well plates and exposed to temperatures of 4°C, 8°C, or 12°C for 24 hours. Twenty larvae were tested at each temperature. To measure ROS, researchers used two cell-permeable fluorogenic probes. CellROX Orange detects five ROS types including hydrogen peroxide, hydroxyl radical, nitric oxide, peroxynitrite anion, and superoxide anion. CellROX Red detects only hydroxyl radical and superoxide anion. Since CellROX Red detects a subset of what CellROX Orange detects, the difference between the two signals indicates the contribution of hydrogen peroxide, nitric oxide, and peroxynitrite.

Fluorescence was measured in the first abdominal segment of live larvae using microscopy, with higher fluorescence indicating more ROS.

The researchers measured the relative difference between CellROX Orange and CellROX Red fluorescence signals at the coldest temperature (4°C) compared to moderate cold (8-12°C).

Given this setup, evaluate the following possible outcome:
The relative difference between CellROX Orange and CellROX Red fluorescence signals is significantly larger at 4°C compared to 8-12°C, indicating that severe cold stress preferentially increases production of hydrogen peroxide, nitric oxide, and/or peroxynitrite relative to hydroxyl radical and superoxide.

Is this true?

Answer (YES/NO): NO